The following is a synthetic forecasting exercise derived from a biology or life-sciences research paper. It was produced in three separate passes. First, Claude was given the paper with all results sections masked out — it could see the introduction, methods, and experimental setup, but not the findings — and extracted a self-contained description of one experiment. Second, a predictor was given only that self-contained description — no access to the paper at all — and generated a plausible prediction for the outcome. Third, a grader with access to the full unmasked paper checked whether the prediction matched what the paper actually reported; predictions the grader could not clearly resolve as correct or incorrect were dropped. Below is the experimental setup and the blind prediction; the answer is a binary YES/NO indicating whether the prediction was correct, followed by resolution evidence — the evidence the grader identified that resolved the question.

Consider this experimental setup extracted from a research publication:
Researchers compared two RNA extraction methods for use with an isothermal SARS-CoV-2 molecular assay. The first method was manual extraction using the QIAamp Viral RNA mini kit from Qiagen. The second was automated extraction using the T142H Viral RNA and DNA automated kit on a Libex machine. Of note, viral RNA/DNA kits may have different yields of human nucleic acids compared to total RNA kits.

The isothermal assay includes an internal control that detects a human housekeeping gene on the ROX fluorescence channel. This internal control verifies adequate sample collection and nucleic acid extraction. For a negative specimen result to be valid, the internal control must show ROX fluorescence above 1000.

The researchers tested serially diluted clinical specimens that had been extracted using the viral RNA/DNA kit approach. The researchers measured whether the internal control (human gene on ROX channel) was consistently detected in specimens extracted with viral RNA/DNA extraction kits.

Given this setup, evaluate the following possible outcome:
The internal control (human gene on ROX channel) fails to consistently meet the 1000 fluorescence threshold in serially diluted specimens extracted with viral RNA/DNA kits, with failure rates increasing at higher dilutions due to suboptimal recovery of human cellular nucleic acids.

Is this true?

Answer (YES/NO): NO